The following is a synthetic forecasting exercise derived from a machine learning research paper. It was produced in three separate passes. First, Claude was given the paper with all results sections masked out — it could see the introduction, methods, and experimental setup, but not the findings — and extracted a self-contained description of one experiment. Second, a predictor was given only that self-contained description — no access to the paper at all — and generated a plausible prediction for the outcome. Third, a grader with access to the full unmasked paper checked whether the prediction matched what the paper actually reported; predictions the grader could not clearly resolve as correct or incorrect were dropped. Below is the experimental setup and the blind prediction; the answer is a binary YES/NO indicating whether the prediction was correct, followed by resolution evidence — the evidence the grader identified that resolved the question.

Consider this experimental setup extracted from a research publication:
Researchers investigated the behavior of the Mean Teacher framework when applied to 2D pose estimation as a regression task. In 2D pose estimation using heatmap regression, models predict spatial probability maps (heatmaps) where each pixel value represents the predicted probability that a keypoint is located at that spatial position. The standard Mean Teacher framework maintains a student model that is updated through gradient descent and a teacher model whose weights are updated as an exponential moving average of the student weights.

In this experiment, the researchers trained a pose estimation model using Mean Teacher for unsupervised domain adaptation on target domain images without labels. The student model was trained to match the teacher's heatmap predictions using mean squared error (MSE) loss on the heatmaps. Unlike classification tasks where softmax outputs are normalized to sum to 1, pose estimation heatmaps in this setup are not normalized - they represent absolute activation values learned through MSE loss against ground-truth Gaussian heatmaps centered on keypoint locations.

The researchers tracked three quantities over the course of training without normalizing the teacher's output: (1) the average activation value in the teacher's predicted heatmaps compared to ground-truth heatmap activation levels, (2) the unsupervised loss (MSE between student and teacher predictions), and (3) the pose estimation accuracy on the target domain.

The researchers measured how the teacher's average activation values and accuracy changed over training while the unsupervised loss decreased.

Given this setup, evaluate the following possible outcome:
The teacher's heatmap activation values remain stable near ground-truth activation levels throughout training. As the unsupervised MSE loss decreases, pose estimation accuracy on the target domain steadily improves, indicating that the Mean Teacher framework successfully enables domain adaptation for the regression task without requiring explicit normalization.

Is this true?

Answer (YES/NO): NO